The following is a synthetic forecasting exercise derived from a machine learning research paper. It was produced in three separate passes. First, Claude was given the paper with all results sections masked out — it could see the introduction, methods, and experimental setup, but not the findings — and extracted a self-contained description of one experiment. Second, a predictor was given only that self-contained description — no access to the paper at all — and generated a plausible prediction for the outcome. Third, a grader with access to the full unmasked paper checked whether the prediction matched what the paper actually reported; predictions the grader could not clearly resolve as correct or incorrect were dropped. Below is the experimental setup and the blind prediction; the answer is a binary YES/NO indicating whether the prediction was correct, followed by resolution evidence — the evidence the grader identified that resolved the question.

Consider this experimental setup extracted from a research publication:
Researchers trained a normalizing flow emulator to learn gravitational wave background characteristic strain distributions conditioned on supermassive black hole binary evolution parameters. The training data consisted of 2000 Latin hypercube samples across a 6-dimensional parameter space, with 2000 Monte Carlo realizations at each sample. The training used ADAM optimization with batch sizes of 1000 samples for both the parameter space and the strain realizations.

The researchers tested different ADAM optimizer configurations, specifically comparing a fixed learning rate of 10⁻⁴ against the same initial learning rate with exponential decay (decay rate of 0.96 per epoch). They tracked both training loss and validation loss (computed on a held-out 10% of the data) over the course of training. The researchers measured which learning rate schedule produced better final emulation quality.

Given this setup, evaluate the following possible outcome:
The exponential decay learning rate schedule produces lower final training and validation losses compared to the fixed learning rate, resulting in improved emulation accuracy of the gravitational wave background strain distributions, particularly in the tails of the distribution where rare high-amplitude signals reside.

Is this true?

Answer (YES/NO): NO